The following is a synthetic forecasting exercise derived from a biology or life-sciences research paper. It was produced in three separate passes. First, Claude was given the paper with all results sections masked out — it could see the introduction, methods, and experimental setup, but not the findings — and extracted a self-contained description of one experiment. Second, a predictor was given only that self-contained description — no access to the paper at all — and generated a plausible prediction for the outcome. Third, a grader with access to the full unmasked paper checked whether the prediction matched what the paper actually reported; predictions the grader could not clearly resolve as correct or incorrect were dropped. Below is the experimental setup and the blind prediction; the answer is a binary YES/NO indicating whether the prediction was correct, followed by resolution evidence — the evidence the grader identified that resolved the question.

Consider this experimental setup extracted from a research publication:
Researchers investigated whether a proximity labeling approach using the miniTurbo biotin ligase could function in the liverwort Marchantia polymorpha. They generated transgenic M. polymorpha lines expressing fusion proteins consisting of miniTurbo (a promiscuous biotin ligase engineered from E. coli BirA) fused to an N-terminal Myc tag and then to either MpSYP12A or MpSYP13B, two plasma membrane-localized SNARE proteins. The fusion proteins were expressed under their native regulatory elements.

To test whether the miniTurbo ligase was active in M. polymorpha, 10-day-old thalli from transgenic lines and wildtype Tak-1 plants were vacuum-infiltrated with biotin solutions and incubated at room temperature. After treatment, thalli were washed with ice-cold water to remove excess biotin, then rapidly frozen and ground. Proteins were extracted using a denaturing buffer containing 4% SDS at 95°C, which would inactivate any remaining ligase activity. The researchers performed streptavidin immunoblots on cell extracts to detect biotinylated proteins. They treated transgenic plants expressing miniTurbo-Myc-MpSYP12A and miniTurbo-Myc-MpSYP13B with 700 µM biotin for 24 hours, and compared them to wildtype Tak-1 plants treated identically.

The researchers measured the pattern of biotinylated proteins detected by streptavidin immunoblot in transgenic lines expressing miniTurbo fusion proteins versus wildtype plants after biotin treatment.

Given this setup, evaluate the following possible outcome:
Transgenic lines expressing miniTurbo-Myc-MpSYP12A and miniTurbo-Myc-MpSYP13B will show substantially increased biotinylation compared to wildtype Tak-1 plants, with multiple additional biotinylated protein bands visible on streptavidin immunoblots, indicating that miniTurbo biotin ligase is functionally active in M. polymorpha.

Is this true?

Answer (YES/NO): YES